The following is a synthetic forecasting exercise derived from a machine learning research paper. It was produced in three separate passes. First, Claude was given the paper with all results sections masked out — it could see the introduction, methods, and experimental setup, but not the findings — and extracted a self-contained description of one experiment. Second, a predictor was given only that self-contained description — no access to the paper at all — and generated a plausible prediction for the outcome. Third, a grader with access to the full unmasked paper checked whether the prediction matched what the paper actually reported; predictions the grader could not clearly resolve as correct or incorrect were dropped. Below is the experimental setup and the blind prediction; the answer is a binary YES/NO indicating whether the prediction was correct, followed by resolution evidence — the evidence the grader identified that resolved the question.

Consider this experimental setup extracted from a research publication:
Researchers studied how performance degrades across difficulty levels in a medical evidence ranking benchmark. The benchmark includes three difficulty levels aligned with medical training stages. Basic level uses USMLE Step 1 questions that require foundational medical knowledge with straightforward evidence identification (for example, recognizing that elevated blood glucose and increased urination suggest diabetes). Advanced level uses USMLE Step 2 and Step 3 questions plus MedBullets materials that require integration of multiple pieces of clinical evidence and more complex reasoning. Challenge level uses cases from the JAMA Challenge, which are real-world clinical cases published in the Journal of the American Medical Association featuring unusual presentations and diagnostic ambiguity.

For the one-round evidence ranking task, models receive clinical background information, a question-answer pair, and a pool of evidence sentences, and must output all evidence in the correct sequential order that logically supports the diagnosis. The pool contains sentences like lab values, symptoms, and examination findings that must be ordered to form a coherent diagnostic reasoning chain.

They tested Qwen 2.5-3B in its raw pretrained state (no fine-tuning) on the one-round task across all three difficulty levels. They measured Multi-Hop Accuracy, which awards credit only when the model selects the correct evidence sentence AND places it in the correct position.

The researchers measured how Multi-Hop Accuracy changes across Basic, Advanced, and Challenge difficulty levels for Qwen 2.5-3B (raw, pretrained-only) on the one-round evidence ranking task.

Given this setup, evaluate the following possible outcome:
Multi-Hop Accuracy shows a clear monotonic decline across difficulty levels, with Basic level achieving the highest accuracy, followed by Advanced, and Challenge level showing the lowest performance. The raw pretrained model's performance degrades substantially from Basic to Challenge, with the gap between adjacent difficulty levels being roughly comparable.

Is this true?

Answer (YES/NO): NO